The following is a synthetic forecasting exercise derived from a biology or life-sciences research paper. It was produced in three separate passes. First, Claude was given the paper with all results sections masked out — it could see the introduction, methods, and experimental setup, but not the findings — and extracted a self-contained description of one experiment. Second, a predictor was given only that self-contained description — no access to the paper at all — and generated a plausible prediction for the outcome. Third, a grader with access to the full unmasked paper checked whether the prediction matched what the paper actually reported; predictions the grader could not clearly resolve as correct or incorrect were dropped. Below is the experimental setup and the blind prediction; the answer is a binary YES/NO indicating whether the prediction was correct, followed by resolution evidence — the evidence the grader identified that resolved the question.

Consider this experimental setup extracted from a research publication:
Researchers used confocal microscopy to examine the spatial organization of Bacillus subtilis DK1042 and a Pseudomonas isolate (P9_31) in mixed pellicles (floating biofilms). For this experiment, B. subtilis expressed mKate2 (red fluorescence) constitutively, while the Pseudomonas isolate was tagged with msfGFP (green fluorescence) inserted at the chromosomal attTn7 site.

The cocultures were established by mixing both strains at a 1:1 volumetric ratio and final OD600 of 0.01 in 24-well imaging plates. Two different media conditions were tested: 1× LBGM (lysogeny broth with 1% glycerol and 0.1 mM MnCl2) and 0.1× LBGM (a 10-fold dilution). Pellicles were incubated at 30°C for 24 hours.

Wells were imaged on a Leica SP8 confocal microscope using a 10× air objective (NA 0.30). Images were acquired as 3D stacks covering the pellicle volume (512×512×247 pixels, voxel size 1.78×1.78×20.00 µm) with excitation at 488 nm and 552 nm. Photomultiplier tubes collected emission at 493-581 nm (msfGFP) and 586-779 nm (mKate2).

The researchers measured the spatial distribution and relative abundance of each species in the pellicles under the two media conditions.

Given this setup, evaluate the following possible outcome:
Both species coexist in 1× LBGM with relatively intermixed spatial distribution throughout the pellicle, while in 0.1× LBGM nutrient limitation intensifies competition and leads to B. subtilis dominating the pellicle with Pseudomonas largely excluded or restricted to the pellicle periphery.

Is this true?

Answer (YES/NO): NO